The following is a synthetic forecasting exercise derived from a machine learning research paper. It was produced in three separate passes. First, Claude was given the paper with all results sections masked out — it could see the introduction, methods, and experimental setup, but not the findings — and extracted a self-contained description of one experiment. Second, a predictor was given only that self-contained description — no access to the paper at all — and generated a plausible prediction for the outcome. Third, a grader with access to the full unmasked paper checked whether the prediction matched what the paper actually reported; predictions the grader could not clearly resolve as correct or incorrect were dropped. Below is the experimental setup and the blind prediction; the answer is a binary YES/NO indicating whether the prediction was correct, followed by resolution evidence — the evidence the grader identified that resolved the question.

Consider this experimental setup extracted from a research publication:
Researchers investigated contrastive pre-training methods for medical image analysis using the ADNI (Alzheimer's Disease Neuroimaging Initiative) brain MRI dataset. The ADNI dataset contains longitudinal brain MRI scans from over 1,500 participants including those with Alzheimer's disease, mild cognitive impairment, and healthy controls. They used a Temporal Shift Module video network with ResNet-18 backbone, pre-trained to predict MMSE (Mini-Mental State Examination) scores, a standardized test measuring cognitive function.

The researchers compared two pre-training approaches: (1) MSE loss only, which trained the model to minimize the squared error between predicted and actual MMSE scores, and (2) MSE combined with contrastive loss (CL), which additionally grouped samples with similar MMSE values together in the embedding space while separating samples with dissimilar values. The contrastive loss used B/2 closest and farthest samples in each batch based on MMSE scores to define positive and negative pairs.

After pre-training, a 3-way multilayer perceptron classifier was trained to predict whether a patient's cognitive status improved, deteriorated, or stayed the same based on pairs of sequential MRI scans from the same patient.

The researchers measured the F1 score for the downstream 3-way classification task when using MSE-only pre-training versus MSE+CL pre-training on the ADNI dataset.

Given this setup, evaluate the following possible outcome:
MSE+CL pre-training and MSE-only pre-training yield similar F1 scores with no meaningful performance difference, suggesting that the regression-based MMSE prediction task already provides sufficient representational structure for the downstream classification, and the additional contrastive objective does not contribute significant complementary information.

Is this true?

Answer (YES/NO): NO